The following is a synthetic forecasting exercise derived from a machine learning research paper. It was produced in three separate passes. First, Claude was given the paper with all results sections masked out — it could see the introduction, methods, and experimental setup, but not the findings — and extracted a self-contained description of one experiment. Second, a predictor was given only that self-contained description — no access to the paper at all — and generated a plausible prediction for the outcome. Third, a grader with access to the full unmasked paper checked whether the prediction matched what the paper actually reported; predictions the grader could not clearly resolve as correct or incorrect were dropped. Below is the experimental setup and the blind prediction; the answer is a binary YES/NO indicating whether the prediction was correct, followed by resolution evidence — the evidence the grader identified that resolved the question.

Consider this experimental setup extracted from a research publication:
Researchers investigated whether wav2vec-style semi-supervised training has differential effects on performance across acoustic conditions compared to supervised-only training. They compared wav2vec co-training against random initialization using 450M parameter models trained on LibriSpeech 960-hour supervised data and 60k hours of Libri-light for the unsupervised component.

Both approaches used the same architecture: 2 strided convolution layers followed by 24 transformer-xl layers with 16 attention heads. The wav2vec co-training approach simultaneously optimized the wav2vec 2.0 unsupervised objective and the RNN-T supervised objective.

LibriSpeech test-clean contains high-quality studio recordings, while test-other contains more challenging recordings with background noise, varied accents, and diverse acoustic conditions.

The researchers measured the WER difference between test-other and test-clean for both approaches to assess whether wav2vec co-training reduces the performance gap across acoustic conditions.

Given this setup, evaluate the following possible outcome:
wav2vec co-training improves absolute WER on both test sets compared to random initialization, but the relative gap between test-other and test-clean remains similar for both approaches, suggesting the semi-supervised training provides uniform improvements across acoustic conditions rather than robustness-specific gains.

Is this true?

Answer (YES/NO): NO